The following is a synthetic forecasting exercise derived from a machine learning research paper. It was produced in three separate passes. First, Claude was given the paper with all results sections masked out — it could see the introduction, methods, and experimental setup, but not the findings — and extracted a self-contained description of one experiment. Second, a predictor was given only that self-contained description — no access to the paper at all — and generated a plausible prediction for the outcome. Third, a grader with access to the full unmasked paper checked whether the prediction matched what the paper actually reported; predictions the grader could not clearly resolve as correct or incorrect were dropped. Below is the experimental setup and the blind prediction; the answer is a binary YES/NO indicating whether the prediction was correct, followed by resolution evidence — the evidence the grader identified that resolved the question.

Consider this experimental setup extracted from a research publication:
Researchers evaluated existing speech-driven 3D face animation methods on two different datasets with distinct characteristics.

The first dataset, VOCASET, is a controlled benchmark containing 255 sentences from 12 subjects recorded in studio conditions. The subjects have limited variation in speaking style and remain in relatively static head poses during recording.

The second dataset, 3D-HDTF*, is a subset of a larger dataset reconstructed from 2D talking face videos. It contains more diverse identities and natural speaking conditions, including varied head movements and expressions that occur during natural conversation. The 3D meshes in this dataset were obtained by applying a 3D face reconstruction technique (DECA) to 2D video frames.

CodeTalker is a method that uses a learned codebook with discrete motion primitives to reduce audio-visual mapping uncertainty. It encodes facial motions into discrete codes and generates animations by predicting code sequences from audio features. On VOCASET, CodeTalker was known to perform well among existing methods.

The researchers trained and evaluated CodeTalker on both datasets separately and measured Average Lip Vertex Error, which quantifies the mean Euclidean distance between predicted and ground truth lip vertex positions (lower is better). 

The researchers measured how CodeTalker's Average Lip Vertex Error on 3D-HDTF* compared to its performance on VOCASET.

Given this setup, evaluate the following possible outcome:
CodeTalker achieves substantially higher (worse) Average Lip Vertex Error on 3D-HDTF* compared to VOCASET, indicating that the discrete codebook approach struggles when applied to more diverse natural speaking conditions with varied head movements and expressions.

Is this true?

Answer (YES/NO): NO